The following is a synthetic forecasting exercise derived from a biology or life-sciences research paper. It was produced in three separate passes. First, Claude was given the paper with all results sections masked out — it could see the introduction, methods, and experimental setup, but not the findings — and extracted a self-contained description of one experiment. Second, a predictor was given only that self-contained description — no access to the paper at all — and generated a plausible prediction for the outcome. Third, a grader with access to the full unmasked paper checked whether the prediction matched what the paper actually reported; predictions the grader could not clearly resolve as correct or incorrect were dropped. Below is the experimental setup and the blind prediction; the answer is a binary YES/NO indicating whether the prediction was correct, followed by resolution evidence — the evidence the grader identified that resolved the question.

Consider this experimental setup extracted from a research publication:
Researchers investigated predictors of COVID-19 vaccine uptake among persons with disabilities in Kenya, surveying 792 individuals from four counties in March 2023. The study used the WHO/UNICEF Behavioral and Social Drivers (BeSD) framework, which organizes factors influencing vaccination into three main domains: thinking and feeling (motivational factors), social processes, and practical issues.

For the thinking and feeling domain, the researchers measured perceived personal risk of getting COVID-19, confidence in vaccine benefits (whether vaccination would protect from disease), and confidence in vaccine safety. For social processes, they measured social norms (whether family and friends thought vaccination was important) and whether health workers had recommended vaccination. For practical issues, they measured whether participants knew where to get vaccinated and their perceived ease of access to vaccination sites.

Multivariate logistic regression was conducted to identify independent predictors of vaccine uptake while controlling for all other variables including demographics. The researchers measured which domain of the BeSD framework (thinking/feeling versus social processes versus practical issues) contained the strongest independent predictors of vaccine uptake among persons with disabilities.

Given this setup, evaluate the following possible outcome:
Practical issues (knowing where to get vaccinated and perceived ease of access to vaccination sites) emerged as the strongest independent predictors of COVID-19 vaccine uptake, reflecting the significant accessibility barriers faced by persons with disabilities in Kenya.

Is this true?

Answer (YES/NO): NO